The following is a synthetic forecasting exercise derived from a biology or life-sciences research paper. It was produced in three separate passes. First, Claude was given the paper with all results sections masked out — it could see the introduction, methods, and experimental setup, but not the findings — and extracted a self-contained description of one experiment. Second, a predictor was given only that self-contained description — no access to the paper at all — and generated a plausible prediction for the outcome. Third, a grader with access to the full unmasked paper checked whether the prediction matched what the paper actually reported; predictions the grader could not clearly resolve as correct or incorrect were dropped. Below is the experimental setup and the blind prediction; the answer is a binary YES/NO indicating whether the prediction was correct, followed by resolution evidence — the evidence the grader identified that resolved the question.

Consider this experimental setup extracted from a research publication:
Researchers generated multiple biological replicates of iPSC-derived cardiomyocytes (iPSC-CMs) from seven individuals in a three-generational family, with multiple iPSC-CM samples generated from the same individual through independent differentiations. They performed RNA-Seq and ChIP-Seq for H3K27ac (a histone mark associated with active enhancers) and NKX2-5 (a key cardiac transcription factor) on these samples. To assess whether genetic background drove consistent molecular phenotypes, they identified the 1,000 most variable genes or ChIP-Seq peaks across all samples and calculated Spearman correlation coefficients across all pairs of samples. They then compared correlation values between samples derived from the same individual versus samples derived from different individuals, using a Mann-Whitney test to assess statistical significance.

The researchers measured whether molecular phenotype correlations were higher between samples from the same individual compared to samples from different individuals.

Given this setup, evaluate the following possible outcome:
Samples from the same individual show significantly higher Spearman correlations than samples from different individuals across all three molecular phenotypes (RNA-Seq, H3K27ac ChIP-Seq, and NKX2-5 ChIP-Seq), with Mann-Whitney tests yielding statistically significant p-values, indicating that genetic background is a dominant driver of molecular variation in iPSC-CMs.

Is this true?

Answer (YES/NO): YES